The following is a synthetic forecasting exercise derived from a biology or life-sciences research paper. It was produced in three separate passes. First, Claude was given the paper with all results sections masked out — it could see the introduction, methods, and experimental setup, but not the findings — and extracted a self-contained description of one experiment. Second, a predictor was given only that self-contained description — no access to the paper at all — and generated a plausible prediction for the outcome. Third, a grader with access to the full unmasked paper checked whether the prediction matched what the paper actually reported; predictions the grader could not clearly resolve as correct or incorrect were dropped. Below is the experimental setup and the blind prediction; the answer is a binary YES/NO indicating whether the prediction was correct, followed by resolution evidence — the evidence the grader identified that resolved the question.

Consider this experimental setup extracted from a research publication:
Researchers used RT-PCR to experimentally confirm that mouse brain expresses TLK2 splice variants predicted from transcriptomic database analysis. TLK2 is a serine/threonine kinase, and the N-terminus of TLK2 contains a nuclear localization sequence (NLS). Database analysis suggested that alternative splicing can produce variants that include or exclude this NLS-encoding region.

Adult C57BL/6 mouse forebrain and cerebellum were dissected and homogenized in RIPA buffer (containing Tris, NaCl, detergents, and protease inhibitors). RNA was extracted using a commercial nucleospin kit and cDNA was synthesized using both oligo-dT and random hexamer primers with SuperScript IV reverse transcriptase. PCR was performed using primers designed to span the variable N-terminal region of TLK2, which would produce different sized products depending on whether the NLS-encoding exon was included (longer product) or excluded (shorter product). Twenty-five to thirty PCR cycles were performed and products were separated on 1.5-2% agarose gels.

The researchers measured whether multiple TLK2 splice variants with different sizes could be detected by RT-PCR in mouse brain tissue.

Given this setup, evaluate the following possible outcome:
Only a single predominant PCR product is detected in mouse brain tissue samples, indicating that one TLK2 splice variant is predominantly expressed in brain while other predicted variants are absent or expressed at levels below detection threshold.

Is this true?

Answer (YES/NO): NO